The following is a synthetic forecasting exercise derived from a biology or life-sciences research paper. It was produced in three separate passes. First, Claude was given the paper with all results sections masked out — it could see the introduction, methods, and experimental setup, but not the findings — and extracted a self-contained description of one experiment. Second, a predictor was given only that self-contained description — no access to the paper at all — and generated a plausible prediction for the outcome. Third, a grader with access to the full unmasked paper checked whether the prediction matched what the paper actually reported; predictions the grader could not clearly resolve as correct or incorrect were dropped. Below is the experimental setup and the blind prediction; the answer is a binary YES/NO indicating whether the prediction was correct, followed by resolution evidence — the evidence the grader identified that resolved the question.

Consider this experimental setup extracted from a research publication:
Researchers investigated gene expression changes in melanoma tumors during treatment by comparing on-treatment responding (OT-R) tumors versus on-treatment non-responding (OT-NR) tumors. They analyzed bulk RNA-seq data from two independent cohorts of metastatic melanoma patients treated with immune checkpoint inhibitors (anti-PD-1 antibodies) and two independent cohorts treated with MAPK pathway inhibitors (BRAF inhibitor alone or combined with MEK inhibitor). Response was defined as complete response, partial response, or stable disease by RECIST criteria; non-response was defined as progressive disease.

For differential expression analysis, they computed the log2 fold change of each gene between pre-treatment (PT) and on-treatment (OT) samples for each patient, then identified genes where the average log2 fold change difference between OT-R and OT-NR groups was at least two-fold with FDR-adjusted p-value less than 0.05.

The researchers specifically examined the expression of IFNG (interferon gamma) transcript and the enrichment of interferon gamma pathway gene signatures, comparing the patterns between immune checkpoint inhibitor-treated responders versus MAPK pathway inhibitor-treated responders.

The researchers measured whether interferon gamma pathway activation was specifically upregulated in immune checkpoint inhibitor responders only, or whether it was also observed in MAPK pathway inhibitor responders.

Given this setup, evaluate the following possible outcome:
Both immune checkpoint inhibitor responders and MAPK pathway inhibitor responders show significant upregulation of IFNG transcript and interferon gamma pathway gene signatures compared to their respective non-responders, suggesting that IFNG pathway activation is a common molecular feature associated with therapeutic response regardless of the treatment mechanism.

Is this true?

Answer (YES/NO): YES